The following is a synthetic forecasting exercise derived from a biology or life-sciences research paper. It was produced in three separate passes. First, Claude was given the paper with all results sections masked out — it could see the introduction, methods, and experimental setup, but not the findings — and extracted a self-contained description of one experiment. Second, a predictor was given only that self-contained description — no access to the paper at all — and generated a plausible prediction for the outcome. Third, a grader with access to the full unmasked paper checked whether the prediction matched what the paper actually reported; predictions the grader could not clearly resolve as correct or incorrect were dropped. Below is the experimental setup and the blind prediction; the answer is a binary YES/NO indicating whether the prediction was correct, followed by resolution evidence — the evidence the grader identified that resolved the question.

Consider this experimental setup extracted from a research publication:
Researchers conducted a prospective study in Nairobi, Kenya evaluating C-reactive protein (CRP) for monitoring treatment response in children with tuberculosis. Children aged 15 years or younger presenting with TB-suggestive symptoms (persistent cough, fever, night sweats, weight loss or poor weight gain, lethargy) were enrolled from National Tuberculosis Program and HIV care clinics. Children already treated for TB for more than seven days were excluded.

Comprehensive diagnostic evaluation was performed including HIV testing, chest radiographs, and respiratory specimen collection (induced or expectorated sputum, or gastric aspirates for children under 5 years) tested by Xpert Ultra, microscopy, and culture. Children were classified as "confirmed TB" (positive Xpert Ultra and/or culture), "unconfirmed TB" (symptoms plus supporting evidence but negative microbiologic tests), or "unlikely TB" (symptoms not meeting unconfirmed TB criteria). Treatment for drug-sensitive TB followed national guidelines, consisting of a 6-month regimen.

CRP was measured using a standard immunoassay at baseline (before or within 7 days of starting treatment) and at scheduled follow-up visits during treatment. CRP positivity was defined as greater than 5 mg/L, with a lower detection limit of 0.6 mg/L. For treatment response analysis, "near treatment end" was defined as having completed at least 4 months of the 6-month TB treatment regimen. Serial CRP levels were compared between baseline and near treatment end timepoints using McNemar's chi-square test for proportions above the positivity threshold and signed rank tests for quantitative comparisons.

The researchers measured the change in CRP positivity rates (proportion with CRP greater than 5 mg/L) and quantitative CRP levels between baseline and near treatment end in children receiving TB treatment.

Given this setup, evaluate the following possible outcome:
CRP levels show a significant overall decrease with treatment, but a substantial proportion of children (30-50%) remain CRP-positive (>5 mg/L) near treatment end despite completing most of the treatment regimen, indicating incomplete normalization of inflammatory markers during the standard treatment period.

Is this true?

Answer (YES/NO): NO